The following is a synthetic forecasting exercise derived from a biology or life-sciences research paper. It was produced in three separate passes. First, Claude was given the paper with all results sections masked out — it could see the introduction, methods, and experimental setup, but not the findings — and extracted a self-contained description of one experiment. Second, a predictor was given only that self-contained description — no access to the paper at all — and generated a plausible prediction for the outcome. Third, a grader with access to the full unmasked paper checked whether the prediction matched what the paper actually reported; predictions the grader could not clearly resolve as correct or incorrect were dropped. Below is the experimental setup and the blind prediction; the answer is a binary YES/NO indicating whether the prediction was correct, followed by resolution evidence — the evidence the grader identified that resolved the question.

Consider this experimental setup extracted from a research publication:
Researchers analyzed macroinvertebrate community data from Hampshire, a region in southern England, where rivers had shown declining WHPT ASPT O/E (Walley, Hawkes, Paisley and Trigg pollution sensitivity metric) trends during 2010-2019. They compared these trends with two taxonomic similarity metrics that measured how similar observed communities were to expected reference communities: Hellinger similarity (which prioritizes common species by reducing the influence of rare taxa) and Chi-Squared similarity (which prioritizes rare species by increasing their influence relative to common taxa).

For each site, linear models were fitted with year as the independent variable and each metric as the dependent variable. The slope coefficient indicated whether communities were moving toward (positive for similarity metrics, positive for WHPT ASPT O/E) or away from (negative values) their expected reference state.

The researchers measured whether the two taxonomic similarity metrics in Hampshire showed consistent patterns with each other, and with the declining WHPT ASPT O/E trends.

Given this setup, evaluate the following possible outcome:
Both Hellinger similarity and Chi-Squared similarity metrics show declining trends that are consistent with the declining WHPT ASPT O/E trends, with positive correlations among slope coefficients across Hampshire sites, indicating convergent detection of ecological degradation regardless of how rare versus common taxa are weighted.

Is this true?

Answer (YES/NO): NO